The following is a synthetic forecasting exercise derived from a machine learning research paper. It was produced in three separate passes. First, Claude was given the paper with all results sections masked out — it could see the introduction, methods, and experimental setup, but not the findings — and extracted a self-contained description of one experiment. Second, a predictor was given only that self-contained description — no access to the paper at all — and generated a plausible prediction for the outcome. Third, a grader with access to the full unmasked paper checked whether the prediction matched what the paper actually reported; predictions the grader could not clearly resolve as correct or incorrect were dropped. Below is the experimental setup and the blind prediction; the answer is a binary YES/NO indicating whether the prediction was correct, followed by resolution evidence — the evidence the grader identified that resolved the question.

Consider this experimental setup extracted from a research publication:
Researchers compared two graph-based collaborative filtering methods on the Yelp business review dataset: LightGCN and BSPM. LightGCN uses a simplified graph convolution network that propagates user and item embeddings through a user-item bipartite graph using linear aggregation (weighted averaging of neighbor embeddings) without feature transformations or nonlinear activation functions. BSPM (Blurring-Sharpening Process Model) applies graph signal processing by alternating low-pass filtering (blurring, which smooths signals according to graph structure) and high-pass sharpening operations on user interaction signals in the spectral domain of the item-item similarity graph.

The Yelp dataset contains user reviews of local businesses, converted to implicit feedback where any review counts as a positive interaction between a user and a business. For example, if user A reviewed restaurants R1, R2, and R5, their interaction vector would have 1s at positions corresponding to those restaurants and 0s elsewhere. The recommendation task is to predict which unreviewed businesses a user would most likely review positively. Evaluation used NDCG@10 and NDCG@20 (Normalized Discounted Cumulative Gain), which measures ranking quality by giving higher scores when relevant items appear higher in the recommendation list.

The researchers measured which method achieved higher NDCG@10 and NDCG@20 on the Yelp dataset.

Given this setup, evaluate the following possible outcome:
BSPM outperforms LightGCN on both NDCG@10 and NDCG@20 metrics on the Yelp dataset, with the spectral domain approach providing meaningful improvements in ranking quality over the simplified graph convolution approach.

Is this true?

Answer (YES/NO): YES